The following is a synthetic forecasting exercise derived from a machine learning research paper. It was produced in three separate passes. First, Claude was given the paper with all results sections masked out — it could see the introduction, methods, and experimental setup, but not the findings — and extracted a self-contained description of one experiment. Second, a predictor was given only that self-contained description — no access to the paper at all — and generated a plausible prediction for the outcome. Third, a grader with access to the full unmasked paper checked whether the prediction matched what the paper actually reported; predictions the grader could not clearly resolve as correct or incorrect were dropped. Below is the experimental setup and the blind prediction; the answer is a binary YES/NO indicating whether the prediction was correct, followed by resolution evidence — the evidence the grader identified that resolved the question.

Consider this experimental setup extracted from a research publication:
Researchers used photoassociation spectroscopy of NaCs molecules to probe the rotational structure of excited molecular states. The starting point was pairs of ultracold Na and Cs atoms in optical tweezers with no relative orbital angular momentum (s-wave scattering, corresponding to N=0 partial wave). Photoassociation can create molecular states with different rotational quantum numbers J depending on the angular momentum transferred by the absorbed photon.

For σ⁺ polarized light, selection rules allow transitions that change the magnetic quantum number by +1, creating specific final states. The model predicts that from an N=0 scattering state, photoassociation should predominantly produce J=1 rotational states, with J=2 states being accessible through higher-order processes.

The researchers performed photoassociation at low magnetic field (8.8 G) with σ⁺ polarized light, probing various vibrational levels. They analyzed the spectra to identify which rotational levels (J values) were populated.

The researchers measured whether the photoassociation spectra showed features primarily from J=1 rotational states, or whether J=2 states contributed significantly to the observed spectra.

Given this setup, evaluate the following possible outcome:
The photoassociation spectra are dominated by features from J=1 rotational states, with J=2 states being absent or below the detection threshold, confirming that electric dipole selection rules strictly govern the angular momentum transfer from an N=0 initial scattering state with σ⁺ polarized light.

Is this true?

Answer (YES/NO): NO